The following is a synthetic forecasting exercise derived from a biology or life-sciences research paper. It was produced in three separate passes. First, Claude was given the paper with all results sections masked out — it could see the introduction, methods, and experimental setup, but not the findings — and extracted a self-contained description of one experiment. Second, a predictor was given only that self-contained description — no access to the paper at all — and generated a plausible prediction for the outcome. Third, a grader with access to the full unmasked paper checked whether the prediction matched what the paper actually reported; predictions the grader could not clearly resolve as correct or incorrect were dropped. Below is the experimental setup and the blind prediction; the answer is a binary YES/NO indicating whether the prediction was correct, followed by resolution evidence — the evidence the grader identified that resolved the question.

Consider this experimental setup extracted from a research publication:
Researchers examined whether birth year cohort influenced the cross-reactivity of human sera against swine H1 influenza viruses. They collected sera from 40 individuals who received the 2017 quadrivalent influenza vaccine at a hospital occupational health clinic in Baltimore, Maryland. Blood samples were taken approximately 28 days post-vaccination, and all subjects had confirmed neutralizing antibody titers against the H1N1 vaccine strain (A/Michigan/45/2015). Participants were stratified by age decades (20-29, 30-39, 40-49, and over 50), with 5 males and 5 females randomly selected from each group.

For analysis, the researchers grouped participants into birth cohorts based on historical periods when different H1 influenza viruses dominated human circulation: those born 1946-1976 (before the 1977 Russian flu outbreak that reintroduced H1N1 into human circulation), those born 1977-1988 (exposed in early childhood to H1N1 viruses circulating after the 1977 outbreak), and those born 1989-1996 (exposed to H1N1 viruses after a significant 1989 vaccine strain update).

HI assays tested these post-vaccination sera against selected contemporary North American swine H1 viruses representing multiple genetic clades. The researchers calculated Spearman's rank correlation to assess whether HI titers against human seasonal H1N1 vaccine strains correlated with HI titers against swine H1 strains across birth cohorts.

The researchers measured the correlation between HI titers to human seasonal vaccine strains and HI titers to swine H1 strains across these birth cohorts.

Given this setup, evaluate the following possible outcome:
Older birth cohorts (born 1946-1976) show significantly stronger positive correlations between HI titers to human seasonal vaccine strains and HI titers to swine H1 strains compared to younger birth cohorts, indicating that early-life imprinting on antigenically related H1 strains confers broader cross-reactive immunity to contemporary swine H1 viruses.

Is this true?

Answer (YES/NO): NO